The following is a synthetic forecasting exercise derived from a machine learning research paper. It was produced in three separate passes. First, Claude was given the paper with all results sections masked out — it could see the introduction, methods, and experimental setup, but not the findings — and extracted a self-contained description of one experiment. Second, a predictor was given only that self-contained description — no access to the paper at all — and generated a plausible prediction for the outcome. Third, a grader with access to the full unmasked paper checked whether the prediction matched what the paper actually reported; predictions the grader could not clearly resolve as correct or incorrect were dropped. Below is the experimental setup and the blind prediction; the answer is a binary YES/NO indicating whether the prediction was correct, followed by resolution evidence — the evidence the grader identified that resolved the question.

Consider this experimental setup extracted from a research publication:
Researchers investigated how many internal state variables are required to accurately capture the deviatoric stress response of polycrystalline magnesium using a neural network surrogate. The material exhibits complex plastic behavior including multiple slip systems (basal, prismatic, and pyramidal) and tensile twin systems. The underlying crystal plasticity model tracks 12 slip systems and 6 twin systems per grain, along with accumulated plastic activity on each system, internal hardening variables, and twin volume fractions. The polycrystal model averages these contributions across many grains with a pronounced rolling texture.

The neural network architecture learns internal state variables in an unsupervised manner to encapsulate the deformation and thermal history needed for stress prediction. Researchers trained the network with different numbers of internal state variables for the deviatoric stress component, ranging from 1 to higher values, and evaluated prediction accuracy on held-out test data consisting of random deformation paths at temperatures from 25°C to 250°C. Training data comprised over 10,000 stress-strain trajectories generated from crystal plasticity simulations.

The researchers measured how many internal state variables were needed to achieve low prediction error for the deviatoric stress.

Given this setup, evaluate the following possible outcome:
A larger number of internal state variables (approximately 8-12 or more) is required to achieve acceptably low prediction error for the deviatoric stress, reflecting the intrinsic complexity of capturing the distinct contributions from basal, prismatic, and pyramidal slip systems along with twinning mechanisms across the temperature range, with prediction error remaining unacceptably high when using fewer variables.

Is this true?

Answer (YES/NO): NO